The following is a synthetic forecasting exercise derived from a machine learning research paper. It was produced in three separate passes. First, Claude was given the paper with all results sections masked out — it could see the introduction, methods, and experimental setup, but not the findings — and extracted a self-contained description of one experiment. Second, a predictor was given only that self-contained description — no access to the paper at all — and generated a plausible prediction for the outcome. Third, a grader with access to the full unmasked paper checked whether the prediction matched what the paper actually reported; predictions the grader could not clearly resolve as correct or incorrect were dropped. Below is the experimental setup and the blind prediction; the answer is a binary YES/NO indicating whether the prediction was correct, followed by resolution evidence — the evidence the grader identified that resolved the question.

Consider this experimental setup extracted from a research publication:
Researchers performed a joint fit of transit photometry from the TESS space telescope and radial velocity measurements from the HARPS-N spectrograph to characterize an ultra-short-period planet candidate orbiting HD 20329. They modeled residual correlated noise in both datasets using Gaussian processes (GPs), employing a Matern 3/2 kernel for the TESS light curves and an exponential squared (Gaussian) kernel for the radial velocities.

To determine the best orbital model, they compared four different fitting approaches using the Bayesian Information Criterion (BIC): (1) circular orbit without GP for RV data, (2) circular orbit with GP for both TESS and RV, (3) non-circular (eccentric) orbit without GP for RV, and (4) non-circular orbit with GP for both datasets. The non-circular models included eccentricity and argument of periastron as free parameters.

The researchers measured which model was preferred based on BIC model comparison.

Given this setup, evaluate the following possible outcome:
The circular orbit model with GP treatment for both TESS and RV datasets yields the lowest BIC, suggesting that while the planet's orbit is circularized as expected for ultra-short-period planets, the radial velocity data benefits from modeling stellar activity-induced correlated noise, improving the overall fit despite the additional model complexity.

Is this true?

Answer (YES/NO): YES